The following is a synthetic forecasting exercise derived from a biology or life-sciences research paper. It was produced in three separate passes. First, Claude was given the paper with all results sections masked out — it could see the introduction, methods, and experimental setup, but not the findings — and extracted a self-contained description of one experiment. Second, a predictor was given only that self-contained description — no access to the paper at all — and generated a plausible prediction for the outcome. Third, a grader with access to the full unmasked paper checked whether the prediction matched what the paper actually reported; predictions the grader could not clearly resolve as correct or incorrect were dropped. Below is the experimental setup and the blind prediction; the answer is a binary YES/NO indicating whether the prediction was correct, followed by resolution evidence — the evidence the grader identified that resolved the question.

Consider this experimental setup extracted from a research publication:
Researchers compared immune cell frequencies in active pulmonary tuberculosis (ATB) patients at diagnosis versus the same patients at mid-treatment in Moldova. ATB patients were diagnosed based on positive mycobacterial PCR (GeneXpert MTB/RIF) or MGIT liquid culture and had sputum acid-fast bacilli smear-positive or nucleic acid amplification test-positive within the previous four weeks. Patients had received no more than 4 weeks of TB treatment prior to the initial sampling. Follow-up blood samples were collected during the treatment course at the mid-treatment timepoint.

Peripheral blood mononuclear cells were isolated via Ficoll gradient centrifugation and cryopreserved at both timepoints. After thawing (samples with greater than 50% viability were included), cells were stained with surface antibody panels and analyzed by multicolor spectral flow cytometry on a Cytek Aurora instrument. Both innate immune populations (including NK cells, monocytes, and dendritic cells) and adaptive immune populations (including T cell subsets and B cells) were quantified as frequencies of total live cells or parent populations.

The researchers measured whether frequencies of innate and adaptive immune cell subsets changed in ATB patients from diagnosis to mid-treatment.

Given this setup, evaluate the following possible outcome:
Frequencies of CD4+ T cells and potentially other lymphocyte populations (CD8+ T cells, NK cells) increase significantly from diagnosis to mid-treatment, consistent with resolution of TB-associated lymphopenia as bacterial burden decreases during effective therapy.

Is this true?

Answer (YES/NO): NO